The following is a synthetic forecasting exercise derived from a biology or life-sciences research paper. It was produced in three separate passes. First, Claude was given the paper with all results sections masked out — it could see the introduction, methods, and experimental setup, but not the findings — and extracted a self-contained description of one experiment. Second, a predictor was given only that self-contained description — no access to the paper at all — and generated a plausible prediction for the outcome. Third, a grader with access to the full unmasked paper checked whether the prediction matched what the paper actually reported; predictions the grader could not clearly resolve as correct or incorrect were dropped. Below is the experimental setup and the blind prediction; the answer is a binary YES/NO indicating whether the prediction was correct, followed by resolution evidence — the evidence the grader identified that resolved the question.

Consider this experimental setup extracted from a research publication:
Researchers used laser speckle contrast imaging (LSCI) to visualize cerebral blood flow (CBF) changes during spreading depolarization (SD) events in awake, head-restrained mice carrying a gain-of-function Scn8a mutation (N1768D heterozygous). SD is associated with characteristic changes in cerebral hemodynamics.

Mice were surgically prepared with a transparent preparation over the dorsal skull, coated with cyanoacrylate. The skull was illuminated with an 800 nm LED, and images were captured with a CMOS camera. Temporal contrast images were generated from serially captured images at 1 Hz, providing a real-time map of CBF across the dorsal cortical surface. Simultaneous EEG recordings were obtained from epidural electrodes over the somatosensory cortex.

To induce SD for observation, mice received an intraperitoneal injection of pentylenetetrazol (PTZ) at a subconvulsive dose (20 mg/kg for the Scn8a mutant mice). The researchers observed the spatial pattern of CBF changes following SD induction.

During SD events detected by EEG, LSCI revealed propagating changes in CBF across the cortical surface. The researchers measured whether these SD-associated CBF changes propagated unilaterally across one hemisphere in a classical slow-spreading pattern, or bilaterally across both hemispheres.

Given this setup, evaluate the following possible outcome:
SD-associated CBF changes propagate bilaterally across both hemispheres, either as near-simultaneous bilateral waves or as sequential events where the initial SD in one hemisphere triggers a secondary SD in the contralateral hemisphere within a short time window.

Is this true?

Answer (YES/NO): YES